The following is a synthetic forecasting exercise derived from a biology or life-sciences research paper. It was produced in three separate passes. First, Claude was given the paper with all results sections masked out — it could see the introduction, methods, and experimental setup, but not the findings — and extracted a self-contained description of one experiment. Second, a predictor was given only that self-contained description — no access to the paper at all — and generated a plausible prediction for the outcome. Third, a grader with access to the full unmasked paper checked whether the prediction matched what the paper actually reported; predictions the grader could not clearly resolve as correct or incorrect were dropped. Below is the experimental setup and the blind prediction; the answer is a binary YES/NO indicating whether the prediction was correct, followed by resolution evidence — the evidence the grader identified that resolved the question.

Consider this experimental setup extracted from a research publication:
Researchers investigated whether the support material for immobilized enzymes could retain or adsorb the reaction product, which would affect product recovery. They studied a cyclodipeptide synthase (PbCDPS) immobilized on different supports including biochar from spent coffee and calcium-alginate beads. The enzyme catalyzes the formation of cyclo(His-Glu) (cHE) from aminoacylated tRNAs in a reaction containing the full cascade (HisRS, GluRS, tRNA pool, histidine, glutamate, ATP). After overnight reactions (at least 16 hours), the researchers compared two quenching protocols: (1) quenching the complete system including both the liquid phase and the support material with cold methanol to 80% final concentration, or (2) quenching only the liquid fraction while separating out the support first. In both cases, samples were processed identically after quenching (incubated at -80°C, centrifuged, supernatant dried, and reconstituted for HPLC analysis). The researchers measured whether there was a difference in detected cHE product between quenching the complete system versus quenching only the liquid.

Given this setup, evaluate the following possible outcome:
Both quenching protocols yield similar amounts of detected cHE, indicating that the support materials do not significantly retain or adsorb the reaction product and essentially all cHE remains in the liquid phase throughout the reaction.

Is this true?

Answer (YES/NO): NO